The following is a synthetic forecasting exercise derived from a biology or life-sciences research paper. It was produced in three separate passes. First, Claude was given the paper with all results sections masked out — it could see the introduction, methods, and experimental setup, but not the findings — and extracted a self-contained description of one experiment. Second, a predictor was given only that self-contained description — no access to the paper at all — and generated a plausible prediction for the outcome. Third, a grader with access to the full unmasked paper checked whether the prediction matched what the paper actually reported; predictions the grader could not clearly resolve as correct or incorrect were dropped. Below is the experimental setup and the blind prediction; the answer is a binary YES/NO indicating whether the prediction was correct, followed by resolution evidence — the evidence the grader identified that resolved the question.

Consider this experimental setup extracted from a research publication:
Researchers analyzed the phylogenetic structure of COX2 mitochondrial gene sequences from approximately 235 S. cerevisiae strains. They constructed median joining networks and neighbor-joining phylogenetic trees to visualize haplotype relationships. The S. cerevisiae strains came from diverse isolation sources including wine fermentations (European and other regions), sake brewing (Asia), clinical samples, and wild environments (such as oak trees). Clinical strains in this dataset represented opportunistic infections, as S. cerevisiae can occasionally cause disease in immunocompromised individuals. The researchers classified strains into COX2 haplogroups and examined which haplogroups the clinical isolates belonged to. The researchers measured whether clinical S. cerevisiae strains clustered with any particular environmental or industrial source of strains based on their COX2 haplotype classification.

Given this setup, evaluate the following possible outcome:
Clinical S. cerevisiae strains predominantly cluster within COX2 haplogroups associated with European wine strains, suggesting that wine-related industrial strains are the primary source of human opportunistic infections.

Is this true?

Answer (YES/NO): YES